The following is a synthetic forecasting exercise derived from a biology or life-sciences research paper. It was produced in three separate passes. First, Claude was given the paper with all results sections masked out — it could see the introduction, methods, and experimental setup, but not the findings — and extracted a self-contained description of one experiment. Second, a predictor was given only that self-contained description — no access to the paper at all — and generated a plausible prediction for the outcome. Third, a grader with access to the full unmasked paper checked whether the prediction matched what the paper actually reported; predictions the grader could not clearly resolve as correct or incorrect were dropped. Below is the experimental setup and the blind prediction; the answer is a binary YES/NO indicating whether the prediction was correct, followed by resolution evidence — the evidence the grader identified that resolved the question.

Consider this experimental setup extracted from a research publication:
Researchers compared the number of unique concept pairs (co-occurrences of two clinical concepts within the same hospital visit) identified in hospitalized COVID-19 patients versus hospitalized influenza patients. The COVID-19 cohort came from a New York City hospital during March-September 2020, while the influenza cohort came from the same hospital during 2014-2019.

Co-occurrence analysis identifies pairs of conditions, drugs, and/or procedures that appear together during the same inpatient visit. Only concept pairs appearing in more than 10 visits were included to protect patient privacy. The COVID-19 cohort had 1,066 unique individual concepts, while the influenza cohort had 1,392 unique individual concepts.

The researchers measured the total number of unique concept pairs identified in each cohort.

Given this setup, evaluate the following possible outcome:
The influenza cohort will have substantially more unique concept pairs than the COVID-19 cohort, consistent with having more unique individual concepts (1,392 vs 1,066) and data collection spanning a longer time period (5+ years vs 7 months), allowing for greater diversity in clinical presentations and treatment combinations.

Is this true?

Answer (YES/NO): YES